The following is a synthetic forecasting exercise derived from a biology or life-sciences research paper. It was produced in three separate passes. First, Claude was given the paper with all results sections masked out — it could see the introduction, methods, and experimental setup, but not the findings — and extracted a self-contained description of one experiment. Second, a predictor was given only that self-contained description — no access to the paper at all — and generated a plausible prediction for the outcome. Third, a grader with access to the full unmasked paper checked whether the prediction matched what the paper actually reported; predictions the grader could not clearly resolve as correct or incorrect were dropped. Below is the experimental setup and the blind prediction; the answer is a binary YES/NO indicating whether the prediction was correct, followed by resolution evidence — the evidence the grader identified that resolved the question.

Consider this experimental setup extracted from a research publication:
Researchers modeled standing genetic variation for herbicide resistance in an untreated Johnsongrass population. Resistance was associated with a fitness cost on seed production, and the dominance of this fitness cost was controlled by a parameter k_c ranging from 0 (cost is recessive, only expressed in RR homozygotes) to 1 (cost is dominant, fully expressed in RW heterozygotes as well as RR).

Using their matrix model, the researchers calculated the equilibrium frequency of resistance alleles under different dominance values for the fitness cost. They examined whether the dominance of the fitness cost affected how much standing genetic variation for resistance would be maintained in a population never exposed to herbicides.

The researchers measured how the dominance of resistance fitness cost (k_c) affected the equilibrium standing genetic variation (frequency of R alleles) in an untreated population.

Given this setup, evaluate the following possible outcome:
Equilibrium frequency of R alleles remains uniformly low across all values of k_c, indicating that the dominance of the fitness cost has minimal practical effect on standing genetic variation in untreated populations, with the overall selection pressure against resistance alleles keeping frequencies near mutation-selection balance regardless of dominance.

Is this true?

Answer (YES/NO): NO